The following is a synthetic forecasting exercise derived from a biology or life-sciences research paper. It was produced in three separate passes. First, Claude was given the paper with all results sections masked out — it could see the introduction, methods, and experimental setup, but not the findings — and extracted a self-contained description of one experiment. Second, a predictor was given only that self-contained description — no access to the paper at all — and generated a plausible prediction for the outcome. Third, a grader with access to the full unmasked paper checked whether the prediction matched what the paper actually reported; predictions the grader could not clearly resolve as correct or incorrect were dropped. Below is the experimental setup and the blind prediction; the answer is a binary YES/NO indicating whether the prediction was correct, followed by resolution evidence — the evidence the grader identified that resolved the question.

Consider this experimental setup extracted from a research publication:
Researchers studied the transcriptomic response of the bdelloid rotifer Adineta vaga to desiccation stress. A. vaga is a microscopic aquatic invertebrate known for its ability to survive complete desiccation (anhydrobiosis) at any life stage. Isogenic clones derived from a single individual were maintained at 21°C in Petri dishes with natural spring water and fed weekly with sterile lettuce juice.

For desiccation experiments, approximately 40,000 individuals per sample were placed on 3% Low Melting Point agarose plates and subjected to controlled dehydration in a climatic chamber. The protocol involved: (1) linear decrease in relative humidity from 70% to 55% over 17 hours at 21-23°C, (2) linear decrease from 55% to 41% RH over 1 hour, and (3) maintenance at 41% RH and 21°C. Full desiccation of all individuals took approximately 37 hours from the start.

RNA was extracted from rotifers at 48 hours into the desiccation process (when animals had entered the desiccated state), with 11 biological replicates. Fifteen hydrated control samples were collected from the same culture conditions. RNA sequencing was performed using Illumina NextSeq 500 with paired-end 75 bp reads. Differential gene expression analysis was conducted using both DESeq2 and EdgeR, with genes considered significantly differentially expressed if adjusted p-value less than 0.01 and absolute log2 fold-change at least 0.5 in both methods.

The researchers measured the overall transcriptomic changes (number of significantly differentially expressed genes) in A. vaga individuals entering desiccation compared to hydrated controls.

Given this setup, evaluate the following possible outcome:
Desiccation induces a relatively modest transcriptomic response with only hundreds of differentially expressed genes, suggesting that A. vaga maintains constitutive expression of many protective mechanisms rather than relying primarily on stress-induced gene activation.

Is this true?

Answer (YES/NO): NO